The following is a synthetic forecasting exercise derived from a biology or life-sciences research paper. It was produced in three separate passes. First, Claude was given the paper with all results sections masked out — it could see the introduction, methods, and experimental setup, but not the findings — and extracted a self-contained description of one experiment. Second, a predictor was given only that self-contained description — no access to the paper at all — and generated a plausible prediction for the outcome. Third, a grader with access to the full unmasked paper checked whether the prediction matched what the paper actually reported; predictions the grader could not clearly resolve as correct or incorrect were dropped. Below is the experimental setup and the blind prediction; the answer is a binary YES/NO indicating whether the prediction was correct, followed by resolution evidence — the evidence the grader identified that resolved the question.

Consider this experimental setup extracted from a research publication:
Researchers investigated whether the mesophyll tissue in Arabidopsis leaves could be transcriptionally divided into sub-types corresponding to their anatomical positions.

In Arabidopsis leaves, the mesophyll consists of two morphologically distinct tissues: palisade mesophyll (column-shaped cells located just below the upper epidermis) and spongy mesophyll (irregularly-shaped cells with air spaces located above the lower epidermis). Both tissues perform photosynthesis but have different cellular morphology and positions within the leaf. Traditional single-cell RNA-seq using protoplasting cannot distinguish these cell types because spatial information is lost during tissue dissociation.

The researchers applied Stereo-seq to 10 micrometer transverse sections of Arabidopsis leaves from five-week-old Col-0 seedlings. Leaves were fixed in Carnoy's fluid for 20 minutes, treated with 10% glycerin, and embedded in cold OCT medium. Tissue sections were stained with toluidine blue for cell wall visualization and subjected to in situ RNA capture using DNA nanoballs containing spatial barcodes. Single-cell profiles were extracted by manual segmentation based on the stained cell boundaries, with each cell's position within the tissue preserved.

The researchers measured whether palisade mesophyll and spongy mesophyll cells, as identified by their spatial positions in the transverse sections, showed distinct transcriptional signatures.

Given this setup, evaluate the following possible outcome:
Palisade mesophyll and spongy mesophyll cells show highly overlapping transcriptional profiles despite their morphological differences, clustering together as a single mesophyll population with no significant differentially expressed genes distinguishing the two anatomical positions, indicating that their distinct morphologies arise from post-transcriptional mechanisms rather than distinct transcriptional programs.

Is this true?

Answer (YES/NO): NO